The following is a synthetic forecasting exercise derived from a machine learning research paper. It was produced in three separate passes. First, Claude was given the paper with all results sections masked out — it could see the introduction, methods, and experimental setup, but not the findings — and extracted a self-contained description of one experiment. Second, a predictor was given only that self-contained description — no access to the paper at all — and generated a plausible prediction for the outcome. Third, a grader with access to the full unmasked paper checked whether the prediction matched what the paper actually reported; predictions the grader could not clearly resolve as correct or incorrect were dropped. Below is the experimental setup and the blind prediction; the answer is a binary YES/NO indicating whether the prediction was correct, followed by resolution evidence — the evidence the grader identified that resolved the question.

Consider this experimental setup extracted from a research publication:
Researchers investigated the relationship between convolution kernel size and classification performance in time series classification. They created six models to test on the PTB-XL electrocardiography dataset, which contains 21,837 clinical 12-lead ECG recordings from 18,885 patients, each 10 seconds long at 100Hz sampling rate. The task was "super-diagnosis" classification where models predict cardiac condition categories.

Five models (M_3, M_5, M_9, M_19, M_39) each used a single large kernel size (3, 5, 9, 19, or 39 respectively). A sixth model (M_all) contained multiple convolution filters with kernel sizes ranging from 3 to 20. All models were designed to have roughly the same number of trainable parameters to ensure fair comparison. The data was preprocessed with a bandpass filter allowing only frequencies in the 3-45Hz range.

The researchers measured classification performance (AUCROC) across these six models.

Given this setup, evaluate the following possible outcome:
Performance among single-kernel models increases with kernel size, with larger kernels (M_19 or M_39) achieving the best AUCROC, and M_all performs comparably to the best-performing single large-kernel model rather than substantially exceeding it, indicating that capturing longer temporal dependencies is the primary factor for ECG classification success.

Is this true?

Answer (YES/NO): NO